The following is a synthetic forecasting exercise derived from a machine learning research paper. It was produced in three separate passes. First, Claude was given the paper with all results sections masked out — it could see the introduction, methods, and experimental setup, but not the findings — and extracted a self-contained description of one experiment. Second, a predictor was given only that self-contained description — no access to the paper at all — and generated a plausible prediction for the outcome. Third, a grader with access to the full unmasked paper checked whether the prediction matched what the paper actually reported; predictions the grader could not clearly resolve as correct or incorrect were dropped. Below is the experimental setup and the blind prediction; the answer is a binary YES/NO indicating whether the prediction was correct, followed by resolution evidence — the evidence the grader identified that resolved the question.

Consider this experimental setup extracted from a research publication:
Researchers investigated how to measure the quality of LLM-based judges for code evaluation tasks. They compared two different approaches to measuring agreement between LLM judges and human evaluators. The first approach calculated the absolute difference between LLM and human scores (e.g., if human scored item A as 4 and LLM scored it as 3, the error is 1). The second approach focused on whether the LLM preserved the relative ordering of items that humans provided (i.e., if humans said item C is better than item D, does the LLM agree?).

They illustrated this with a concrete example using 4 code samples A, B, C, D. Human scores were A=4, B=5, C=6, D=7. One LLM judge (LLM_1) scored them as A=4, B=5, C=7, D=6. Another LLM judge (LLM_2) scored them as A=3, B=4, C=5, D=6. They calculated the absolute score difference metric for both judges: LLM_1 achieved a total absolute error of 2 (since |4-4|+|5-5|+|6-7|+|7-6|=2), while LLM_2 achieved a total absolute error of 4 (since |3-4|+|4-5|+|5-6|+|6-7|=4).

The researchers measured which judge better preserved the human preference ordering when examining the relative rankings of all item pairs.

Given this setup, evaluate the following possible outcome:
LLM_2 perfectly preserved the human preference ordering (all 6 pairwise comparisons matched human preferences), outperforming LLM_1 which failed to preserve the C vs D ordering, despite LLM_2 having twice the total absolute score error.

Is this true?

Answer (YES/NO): YES